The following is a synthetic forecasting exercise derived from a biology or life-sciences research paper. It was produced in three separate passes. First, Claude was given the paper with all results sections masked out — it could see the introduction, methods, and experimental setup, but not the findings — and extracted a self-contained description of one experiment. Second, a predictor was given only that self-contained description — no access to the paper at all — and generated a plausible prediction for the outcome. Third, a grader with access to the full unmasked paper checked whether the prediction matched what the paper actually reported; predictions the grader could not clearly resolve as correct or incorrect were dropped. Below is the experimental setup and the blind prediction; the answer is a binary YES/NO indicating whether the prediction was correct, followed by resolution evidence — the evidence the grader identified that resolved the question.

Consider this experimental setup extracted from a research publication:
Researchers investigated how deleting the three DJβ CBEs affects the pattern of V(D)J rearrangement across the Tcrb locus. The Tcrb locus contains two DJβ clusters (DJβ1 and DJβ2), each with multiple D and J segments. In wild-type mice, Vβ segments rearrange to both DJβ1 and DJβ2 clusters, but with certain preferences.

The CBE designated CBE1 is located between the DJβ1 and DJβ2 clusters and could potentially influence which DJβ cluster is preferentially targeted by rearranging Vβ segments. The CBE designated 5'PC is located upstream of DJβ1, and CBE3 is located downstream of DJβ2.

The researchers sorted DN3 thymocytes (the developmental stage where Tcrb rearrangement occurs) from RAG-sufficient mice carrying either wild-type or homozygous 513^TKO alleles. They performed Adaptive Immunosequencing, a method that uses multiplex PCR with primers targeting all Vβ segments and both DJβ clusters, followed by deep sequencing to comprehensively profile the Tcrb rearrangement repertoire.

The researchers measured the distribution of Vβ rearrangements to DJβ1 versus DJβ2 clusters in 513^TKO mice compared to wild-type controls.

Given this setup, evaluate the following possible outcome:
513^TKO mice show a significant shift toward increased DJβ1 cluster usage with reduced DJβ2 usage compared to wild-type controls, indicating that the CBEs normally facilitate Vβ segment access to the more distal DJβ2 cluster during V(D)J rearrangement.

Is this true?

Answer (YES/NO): NO